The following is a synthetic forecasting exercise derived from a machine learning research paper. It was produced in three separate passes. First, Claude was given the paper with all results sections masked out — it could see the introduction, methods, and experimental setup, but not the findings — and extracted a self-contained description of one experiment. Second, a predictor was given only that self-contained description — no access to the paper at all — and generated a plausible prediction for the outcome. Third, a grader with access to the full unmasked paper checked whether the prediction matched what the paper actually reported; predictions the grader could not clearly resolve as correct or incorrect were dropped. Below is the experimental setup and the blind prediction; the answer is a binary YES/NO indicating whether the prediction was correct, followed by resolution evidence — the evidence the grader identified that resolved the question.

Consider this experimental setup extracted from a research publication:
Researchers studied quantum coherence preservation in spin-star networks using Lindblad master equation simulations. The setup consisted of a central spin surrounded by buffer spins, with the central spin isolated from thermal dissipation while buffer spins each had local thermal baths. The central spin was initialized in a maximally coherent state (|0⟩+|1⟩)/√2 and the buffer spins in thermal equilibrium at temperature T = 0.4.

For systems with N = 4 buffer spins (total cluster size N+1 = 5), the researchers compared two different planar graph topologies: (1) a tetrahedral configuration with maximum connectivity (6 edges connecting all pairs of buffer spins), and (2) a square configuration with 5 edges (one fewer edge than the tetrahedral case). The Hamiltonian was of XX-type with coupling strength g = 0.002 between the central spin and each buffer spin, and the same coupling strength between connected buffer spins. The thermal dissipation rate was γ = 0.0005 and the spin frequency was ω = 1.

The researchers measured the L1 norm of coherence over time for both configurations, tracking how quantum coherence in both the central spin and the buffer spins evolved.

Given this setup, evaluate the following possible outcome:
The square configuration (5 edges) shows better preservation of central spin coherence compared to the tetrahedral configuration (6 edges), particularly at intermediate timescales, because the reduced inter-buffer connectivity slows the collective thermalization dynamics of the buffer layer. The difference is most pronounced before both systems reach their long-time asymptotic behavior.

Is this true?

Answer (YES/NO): NO